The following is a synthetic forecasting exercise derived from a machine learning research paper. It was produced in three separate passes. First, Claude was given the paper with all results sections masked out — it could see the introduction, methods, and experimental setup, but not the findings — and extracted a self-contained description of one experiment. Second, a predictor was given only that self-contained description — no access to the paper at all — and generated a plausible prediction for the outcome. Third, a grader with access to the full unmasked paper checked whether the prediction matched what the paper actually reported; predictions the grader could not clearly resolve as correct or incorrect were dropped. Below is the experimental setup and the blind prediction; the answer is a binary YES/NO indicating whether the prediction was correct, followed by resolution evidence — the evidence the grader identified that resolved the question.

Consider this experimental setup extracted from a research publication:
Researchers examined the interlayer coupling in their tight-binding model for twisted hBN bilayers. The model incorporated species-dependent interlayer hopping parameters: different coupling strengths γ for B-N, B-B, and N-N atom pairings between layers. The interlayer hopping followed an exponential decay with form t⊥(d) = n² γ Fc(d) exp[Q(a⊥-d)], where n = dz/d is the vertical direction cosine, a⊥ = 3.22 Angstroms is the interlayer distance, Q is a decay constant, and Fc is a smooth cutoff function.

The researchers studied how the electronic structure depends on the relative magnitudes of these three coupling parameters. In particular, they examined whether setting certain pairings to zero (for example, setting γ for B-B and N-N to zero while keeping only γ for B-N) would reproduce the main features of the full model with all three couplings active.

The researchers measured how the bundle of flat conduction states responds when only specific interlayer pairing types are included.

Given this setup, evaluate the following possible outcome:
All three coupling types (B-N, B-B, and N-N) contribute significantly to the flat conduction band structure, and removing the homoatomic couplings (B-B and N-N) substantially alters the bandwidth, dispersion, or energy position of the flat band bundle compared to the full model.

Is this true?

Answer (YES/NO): NO